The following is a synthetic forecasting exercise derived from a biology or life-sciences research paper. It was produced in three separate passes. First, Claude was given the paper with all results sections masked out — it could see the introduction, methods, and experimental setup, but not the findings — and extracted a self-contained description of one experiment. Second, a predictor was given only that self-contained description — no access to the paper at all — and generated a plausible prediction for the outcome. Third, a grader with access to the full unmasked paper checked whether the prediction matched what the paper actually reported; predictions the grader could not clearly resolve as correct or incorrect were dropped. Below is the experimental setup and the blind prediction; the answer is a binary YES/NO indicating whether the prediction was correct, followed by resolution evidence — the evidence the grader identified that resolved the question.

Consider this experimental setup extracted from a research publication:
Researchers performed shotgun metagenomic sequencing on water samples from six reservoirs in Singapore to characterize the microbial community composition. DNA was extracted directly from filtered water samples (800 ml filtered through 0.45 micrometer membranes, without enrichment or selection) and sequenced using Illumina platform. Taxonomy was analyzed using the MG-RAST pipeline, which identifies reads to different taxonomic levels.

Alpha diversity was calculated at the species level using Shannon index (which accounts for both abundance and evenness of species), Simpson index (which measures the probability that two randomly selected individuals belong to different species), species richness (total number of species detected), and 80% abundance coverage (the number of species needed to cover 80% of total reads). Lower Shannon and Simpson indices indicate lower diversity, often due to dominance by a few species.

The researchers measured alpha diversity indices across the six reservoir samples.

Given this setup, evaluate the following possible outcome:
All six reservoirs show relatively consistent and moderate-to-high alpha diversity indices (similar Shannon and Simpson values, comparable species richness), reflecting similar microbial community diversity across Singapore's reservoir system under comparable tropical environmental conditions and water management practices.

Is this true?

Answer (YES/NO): NO